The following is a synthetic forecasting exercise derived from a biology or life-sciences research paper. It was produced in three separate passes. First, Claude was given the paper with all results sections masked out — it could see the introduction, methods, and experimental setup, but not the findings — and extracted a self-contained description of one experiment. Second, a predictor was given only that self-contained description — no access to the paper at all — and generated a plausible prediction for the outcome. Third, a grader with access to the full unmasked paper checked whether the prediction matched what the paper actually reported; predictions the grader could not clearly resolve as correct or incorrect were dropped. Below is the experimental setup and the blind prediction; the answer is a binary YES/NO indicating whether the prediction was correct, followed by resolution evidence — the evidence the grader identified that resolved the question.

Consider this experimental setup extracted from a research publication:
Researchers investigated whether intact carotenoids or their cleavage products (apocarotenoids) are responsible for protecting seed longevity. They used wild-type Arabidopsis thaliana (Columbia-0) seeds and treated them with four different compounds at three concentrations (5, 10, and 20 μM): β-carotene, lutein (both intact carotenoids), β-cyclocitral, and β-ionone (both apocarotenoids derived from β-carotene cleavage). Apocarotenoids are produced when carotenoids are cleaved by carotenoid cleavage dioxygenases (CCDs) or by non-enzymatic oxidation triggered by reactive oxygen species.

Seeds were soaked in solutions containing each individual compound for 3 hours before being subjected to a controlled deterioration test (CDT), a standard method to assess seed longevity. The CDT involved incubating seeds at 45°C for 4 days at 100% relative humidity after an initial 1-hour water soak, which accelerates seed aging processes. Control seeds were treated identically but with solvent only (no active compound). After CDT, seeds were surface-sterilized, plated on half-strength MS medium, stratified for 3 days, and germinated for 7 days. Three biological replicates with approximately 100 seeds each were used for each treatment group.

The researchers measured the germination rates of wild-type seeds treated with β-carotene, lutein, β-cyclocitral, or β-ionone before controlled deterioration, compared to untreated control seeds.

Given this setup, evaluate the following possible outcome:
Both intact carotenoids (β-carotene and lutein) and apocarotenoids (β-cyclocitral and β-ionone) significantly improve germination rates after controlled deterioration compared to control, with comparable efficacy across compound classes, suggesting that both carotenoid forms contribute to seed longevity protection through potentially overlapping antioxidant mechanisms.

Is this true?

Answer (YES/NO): NO